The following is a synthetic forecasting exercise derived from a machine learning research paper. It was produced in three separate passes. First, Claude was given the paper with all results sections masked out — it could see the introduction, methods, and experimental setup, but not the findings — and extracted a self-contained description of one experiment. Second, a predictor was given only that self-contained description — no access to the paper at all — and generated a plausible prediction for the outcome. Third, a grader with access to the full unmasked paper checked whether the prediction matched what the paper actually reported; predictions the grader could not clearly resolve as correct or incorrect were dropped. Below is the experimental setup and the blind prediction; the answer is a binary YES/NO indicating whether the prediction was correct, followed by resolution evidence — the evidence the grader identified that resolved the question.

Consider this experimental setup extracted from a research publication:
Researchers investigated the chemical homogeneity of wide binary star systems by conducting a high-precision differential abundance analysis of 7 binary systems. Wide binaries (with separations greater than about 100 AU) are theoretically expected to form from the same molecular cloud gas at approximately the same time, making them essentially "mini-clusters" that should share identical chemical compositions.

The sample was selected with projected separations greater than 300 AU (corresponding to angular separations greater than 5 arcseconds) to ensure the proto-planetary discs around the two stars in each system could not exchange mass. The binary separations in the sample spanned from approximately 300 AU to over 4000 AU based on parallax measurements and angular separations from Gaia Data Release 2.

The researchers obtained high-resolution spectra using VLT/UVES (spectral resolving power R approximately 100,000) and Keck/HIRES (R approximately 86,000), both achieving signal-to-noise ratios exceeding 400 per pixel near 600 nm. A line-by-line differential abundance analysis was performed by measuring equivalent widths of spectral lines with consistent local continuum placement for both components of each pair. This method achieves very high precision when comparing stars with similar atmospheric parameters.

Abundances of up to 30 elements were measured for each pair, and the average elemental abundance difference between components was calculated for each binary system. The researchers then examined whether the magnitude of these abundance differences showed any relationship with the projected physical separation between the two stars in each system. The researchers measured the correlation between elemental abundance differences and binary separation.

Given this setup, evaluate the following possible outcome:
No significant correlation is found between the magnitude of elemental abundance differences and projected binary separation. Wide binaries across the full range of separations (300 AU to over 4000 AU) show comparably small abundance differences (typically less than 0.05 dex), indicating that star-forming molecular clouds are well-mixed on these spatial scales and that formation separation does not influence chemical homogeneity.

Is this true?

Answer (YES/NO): NO